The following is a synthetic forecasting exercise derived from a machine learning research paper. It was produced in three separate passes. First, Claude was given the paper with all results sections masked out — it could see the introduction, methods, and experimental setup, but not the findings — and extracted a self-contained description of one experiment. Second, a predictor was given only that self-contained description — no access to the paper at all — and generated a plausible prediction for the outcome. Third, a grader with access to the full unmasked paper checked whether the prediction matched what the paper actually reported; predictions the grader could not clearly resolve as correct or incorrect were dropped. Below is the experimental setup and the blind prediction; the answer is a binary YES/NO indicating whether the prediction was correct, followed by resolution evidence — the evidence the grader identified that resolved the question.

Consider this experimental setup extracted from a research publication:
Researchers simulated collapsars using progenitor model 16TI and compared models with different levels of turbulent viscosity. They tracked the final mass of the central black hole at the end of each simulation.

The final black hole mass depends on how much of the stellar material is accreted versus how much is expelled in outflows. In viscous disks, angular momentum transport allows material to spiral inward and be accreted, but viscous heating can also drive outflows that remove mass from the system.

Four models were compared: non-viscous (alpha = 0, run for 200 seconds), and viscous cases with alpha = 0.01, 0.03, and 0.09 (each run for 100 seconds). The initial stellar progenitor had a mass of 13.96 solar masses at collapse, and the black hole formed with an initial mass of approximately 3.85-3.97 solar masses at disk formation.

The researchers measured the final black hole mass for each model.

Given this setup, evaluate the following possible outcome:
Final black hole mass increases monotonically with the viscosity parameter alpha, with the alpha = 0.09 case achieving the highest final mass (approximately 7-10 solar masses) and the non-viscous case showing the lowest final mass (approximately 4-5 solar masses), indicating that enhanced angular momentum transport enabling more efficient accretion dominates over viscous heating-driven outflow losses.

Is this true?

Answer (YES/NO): NO